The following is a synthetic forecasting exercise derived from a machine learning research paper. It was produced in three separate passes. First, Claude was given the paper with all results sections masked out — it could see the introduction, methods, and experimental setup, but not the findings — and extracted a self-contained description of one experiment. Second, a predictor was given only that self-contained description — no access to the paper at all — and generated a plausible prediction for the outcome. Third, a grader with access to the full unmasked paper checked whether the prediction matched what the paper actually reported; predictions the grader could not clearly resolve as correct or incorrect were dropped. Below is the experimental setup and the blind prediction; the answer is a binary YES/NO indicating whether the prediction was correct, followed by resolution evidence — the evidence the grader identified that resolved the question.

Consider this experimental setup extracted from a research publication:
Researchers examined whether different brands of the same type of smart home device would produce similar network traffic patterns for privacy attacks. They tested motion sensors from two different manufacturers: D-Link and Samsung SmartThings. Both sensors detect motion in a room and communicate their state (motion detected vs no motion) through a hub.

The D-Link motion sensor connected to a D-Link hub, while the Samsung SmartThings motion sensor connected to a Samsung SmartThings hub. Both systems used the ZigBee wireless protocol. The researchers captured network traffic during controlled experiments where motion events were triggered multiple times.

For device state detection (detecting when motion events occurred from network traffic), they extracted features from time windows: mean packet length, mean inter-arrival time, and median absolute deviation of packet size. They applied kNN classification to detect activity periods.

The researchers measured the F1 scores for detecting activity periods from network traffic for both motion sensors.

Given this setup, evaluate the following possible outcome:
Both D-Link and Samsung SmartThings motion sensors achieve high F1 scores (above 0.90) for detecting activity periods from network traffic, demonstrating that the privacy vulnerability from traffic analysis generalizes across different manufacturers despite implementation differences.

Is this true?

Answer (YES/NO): NO